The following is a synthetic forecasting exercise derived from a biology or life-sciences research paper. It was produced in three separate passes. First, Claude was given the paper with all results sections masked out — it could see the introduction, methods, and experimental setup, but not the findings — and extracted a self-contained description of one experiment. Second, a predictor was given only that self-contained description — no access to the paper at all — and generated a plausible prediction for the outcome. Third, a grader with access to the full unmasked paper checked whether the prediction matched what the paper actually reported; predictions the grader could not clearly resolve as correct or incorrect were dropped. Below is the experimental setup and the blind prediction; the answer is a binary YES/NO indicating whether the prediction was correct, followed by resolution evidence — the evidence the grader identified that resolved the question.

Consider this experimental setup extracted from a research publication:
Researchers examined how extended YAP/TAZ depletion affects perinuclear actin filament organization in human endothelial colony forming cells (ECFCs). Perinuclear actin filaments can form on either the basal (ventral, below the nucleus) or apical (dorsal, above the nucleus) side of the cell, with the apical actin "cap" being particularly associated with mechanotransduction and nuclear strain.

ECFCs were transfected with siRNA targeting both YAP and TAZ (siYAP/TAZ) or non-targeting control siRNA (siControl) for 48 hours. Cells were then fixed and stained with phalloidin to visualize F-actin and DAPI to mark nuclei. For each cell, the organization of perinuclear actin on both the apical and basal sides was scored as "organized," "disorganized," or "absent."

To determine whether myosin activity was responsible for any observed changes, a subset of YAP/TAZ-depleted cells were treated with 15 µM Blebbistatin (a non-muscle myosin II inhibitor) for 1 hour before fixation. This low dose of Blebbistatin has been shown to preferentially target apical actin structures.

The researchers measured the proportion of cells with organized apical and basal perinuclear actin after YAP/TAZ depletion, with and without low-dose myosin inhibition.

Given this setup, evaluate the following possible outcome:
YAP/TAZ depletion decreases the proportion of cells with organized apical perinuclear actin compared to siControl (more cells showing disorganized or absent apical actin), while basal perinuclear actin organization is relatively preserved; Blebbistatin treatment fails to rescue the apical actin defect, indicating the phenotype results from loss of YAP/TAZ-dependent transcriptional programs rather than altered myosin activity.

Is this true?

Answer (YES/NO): NO